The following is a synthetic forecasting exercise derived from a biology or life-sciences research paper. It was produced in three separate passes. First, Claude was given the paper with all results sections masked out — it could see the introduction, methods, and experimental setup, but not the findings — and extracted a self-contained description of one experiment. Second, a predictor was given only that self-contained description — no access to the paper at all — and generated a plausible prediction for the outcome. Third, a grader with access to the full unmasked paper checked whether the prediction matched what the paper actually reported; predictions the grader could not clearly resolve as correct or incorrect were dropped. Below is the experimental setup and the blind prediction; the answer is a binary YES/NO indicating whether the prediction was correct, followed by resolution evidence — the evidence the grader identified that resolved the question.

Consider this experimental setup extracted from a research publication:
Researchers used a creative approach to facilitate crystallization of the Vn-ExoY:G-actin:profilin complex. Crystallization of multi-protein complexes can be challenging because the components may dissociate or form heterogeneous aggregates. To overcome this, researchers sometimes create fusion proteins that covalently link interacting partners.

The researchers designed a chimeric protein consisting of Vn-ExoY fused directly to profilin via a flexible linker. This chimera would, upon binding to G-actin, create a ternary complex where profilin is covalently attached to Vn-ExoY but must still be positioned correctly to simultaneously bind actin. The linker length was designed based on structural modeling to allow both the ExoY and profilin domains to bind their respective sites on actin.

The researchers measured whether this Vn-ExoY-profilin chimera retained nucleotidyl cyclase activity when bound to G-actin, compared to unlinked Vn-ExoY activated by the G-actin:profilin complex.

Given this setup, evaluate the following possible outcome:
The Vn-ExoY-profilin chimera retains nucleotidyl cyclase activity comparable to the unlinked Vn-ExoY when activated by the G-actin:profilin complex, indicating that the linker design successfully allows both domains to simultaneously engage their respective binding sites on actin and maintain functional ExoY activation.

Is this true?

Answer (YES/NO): YES